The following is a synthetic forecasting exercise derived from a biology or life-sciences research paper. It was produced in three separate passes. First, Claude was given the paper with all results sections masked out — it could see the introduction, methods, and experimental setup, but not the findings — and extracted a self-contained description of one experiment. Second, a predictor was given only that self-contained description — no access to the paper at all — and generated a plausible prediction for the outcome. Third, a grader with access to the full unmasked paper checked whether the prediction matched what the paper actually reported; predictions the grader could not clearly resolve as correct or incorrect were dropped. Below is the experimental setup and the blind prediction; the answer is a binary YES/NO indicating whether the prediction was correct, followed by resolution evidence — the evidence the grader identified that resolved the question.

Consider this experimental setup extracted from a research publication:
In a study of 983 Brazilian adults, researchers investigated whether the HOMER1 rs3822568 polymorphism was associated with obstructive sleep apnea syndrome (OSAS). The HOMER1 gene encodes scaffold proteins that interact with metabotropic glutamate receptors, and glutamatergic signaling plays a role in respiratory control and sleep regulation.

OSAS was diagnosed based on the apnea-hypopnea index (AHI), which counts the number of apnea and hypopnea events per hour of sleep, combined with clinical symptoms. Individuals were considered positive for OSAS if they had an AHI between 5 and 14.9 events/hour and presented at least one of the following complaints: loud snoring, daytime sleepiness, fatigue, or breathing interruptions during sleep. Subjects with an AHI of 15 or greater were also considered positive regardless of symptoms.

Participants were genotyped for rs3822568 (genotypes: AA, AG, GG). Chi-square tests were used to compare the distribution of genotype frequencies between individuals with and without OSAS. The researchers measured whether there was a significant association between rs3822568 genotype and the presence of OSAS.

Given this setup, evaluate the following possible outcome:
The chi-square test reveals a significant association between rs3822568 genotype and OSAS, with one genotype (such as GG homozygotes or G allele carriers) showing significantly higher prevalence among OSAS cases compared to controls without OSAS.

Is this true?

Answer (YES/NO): NO